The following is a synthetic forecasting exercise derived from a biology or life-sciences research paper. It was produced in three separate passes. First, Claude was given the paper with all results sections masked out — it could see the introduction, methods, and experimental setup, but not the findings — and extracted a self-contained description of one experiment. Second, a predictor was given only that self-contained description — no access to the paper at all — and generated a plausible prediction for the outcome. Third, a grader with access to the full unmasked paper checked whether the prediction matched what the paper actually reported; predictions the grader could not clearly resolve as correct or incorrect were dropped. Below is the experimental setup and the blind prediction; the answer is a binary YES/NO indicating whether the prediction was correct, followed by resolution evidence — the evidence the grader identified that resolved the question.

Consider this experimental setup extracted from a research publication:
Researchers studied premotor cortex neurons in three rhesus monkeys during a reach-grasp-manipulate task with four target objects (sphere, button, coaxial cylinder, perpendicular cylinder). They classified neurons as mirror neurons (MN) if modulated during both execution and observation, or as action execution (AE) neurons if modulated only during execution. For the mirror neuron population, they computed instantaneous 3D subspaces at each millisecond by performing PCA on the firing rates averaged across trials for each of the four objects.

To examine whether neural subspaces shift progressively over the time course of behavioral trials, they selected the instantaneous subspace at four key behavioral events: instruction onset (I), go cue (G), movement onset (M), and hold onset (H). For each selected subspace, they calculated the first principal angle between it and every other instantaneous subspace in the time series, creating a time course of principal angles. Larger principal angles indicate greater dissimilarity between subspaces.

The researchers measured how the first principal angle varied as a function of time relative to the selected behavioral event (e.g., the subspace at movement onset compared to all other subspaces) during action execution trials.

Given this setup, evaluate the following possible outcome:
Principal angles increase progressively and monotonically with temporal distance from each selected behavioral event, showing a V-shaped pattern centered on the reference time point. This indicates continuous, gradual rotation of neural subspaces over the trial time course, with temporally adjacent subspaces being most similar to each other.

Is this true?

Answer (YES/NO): NO